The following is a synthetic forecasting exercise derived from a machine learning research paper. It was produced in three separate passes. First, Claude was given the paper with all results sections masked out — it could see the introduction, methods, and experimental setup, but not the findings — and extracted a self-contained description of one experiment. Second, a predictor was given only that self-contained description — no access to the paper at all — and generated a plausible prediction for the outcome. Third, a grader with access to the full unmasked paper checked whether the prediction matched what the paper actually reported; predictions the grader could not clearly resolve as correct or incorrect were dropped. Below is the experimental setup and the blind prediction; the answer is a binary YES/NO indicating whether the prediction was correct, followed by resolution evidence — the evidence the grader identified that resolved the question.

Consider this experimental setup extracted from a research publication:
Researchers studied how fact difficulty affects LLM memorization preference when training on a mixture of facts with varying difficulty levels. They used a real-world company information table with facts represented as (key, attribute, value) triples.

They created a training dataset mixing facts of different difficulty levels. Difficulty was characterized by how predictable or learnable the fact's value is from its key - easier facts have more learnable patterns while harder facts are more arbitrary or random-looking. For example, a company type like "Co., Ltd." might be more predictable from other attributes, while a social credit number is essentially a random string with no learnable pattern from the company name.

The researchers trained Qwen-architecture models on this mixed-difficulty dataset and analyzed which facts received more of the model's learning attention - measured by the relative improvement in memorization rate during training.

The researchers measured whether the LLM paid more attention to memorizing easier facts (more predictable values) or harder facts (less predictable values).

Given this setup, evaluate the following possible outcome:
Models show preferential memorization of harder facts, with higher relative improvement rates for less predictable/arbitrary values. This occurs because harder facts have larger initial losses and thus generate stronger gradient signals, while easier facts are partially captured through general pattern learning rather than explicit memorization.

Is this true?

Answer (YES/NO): YES